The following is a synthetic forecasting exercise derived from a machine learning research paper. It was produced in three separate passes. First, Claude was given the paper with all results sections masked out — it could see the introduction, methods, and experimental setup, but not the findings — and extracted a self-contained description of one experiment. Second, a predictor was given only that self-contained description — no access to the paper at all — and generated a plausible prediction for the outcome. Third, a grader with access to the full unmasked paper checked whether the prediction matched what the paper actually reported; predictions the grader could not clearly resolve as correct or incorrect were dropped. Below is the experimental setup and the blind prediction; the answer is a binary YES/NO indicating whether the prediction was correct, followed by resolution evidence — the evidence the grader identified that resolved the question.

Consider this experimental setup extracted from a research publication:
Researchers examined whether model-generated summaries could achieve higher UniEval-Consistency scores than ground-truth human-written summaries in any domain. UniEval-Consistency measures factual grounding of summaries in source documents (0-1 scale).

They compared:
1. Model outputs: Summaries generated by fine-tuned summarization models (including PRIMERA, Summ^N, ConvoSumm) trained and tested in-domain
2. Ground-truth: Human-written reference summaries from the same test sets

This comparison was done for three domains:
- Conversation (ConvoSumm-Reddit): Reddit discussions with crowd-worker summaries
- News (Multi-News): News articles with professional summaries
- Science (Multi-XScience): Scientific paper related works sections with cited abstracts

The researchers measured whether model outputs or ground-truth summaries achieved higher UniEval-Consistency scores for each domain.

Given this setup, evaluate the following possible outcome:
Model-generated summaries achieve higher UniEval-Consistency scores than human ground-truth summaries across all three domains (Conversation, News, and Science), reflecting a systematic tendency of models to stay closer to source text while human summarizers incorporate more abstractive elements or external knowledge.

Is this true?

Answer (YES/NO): NO